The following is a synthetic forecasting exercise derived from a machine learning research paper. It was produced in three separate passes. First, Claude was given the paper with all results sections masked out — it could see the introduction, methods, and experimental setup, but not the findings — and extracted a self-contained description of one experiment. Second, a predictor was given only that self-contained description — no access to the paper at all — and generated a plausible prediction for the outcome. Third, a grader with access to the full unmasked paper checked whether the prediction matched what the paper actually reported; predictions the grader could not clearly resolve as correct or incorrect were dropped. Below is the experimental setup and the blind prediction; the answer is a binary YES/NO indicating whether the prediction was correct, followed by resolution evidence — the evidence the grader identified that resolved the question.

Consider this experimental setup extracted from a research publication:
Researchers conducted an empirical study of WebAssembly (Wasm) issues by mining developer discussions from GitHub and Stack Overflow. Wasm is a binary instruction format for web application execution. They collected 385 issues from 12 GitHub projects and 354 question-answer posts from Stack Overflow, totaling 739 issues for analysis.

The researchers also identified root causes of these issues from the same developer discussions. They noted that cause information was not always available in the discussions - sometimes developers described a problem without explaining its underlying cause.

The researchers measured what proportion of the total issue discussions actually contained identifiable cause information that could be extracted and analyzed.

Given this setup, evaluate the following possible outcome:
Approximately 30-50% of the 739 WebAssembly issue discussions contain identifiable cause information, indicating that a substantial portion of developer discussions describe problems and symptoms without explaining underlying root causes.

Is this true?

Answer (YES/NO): NO